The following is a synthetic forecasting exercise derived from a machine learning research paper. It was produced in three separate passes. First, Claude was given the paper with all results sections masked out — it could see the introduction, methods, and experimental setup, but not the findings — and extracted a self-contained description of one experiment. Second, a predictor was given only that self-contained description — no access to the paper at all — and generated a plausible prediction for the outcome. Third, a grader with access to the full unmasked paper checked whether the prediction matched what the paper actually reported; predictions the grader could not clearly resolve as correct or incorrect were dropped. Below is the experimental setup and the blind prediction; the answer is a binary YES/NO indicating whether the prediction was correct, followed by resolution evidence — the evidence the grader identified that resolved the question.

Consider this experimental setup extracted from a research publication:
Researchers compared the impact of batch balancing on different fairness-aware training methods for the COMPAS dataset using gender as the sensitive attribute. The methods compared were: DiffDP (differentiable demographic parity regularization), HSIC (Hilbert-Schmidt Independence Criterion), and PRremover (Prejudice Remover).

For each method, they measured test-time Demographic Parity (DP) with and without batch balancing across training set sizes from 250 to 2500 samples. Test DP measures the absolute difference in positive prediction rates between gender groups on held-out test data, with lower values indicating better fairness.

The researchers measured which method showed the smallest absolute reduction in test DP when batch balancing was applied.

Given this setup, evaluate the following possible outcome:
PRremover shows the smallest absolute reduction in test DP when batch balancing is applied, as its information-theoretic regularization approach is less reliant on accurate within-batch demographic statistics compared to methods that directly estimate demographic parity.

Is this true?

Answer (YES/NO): YES